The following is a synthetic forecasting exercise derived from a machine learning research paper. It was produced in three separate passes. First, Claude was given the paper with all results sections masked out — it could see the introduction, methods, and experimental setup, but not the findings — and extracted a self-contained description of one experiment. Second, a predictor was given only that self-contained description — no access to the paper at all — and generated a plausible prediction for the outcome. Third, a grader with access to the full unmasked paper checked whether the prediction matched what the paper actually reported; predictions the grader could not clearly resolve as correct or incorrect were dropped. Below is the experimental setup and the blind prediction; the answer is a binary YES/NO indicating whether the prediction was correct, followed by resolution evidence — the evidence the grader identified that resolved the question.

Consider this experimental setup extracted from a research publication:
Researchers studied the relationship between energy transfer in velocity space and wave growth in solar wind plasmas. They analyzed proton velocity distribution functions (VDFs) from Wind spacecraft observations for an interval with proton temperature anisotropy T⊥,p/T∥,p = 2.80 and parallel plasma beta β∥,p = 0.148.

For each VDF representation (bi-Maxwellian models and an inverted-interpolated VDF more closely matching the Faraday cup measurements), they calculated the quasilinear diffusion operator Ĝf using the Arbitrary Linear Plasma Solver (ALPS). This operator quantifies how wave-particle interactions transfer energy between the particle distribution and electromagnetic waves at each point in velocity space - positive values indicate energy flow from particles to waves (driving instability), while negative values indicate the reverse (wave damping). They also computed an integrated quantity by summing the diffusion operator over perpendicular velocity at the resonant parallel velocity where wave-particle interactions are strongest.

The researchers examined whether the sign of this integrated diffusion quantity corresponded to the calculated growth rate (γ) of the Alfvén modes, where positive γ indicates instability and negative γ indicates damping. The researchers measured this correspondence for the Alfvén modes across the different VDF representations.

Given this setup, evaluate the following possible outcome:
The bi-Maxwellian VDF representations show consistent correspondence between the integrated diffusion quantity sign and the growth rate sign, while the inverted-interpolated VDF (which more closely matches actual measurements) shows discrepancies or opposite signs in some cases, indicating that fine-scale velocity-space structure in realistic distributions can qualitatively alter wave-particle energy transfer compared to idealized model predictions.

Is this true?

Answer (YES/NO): NO